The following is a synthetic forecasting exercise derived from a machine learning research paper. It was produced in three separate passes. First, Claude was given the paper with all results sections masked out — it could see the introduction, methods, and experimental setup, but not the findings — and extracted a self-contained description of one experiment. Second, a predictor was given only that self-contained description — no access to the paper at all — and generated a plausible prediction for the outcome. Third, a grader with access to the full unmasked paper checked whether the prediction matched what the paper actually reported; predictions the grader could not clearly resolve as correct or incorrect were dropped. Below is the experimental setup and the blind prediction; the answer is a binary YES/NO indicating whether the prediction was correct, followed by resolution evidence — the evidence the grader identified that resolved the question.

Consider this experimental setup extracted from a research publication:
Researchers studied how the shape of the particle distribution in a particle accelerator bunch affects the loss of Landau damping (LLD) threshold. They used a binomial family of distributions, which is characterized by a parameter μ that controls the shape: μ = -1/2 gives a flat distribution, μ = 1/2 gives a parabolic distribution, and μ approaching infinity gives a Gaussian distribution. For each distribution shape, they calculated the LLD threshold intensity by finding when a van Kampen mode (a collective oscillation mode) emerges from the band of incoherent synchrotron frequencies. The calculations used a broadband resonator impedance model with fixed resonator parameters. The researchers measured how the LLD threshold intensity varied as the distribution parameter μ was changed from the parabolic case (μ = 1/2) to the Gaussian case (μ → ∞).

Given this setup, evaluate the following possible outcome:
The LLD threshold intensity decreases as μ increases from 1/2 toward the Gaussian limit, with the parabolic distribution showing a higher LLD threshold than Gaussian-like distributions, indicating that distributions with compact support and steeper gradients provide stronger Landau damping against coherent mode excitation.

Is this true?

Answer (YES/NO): YES